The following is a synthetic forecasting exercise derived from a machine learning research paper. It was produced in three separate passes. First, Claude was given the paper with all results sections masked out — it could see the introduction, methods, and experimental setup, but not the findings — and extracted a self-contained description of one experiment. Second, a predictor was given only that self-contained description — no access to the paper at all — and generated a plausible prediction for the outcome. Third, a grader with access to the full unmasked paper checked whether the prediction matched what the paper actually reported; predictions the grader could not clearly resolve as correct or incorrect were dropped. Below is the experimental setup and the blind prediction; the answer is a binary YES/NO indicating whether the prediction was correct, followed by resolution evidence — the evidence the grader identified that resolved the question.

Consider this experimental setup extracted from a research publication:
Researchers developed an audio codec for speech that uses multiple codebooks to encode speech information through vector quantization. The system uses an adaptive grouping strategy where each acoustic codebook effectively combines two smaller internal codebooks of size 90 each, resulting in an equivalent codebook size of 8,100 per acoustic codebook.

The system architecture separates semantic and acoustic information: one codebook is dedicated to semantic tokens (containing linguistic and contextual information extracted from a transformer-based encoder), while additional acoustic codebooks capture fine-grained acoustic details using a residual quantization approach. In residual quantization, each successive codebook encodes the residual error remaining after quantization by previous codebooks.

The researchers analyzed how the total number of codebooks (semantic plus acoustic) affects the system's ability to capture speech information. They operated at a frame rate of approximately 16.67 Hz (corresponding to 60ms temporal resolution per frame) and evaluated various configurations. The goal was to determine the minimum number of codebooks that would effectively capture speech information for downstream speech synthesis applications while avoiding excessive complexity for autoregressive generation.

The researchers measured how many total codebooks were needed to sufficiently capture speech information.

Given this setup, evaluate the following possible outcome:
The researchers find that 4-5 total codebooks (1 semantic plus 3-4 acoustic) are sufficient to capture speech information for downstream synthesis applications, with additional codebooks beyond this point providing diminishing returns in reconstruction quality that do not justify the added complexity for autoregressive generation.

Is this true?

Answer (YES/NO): YES